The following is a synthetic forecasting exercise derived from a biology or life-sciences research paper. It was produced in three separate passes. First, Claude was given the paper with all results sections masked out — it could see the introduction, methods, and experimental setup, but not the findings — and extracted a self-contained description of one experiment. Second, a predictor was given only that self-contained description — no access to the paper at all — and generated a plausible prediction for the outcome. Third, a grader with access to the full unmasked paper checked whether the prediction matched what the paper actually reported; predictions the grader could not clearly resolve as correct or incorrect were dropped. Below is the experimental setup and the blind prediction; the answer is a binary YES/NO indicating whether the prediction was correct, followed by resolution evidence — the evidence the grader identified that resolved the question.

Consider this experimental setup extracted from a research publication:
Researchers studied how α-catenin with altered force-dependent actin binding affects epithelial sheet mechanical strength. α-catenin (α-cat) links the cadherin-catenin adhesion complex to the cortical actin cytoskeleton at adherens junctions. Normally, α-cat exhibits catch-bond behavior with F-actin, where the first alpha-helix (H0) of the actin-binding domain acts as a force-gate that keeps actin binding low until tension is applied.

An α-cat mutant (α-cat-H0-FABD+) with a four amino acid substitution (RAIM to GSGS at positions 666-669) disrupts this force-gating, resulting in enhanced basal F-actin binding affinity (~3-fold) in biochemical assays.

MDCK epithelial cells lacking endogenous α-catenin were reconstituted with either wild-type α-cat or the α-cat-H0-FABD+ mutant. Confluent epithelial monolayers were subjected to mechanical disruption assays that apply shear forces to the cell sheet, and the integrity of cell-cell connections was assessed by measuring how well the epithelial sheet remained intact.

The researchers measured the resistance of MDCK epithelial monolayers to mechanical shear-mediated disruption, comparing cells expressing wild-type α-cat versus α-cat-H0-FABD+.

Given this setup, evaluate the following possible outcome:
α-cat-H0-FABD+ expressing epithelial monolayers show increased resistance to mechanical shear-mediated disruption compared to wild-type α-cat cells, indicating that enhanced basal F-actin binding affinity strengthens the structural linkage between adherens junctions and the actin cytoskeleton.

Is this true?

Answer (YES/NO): YES